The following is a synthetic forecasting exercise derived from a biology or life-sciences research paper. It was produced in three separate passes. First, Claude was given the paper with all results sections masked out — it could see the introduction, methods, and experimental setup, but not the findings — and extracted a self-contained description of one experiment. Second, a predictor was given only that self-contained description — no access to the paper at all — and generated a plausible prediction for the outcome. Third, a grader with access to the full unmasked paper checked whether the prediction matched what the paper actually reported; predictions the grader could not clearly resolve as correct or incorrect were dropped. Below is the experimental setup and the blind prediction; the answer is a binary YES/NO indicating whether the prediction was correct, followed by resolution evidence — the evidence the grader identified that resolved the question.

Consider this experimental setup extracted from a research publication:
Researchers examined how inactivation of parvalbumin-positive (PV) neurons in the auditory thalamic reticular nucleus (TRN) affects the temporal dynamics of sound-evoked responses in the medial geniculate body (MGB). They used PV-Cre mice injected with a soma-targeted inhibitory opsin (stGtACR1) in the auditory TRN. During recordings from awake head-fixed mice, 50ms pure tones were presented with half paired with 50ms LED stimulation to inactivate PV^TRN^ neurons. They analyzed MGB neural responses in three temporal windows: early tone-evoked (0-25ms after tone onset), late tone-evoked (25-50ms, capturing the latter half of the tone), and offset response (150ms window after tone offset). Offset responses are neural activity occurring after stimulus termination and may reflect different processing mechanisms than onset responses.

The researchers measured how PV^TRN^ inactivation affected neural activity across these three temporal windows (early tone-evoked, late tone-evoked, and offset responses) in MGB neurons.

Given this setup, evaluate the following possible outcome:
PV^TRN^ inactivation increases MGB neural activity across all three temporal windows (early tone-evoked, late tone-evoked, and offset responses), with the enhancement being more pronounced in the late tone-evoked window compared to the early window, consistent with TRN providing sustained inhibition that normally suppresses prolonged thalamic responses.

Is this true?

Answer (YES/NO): NO